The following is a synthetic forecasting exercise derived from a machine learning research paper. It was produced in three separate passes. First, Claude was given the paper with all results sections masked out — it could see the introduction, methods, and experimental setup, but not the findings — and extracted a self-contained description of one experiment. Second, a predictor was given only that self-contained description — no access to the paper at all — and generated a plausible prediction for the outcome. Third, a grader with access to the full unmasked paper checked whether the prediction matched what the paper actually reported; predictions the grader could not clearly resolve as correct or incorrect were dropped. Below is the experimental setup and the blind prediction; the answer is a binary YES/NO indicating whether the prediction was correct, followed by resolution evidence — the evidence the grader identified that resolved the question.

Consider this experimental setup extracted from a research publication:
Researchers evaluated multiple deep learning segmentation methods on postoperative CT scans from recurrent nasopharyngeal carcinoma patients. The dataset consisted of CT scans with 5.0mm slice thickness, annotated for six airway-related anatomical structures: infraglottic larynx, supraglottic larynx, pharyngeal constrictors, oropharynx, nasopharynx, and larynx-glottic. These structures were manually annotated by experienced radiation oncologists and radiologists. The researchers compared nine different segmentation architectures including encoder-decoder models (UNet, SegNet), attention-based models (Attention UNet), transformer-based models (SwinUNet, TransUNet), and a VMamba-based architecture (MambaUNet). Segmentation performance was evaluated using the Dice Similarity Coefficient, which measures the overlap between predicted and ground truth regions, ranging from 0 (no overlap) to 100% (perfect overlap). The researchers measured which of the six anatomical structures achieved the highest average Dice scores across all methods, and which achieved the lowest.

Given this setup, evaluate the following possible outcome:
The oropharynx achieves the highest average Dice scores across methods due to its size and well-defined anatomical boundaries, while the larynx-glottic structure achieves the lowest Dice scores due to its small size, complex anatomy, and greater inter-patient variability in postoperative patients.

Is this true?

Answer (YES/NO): NO